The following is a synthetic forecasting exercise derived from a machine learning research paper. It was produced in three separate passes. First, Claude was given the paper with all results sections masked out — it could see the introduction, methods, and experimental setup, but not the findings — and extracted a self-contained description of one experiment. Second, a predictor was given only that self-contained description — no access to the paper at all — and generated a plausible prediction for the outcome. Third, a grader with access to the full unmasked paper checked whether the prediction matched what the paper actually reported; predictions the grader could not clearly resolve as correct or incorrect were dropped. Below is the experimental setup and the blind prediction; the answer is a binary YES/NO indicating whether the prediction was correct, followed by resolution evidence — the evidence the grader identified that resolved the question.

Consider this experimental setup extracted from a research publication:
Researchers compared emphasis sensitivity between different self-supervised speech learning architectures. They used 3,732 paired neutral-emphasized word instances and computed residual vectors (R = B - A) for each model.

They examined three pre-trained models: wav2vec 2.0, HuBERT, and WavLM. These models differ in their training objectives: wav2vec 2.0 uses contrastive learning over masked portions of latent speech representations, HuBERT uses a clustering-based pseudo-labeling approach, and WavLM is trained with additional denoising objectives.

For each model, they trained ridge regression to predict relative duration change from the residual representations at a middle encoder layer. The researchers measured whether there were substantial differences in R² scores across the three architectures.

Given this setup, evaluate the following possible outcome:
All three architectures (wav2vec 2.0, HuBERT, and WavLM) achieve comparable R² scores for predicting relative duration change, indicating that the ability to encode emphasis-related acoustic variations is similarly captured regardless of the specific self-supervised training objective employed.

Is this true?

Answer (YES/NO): YES